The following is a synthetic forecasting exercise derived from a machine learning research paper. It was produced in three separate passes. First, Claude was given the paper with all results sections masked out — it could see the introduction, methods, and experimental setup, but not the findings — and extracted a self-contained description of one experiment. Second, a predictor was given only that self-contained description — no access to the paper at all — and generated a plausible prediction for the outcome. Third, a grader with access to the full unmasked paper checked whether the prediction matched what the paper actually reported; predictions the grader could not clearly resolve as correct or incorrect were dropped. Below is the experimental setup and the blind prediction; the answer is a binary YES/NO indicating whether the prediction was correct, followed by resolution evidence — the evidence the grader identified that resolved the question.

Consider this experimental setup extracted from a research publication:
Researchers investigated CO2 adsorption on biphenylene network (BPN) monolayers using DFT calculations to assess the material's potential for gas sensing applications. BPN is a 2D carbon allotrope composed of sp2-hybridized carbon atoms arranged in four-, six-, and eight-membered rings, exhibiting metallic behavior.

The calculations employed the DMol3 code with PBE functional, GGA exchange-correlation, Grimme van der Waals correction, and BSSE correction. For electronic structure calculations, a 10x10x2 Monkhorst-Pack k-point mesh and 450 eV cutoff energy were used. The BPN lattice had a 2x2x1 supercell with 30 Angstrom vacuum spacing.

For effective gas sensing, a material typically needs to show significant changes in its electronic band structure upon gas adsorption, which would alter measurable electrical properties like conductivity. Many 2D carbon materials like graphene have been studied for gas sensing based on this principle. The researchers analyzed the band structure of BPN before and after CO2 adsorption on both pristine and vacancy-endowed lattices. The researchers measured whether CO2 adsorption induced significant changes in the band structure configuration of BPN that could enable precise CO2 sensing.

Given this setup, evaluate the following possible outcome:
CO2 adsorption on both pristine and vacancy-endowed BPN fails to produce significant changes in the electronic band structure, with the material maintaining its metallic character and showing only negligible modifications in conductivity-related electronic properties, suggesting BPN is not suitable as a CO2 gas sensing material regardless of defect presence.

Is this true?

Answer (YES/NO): YES